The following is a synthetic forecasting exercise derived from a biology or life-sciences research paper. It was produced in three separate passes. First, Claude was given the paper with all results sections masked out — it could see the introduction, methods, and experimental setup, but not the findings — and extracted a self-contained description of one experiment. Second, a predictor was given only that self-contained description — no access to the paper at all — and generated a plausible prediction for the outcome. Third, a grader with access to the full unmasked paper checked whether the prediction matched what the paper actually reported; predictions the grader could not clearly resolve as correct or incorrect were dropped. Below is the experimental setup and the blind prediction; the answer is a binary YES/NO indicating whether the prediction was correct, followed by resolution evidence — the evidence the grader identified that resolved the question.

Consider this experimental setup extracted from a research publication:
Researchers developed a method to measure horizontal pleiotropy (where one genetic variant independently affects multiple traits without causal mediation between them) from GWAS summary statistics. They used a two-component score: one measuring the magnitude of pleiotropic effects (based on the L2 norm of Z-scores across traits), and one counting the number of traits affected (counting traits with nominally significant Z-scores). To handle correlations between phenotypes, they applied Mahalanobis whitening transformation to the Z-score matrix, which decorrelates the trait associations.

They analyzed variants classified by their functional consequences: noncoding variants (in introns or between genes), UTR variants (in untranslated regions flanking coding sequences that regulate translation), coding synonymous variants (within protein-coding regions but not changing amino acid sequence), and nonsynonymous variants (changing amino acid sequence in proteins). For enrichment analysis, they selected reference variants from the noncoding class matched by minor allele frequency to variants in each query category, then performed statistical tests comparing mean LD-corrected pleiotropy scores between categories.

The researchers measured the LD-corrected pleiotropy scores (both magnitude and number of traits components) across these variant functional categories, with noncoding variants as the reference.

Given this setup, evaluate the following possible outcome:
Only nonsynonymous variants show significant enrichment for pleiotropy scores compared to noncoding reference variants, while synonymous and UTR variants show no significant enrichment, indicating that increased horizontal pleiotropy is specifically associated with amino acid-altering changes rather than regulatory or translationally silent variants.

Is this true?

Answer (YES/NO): NO